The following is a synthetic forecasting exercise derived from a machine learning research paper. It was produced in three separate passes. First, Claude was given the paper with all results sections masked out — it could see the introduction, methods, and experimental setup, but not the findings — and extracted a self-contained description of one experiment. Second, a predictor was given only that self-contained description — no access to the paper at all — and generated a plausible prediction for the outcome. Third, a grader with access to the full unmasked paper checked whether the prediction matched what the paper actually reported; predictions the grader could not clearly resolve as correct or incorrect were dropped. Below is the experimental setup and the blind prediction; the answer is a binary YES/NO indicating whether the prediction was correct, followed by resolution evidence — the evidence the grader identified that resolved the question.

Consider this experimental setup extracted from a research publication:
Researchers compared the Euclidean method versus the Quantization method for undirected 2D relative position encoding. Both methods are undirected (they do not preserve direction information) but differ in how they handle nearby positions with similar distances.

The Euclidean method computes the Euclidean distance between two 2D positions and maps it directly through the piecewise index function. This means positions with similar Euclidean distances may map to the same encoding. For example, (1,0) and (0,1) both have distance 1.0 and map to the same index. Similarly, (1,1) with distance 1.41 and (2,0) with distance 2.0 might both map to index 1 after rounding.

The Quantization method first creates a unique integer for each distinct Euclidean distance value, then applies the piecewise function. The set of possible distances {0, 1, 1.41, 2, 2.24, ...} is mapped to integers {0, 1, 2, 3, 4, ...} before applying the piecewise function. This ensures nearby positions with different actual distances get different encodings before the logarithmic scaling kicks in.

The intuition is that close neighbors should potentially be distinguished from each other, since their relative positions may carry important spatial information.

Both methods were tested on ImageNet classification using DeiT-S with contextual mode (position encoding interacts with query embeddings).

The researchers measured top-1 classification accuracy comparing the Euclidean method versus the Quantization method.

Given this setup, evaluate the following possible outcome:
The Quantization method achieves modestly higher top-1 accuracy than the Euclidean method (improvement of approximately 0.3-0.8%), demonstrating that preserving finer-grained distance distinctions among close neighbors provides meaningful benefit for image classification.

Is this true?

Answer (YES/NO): NO